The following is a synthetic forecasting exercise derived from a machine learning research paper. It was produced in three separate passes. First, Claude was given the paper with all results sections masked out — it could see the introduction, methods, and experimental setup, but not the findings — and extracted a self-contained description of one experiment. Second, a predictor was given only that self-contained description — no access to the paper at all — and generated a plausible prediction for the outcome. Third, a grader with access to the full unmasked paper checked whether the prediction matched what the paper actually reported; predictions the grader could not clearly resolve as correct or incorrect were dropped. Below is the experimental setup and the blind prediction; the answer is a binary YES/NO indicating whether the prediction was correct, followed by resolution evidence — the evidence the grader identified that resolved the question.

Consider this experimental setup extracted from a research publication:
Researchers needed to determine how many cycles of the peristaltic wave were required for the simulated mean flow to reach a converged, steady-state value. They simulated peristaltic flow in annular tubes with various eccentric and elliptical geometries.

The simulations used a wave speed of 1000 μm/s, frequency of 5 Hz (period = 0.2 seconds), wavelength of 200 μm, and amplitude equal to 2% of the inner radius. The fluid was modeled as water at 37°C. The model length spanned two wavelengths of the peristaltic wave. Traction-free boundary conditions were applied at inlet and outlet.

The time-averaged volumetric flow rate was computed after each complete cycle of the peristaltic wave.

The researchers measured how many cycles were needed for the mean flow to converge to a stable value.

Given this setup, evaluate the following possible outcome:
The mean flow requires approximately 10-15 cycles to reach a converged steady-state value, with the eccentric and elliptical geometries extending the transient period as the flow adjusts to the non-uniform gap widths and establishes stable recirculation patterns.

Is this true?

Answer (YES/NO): NO